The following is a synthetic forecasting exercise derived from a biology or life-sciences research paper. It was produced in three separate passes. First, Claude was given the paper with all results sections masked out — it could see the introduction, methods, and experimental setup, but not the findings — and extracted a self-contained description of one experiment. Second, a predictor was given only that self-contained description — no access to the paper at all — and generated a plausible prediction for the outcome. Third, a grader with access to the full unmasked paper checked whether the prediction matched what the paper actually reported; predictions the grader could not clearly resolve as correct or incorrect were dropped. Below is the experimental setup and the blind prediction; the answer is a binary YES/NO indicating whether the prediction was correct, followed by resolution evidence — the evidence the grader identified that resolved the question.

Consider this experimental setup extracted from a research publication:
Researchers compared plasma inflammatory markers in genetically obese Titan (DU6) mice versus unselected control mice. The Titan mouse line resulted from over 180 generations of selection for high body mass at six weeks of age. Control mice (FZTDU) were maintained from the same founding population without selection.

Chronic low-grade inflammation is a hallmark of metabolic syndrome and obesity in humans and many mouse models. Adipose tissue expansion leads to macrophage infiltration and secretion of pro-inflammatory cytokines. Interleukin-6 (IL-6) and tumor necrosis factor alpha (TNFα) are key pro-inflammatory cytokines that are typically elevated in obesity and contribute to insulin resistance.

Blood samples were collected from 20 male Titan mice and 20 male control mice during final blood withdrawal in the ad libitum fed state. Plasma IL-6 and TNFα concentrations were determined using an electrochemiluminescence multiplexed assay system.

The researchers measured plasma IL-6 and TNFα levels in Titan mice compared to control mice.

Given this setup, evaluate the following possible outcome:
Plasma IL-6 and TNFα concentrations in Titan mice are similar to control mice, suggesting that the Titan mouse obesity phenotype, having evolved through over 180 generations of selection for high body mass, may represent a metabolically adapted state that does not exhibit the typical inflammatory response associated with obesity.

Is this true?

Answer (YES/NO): NO